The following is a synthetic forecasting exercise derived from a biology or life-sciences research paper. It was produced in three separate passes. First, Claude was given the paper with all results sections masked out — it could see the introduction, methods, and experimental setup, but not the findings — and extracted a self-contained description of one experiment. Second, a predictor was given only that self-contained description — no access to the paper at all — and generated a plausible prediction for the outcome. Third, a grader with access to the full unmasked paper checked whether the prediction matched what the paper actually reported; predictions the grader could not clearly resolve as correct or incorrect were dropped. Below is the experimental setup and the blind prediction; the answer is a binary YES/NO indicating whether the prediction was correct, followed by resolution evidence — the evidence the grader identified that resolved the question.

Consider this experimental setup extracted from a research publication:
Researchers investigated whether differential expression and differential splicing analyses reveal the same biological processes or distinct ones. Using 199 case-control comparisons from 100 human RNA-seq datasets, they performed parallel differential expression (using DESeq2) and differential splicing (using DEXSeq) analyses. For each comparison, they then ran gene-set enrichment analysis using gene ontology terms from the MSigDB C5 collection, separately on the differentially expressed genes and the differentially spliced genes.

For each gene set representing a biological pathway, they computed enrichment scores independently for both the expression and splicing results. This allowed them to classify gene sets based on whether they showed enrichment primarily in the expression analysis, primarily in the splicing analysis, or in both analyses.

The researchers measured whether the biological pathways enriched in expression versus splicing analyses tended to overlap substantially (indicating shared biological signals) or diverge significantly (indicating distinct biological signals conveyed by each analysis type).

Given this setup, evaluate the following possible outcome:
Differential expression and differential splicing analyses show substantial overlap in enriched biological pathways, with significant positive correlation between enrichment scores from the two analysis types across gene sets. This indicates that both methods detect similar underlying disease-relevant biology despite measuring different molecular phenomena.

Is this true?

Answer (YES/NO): NO